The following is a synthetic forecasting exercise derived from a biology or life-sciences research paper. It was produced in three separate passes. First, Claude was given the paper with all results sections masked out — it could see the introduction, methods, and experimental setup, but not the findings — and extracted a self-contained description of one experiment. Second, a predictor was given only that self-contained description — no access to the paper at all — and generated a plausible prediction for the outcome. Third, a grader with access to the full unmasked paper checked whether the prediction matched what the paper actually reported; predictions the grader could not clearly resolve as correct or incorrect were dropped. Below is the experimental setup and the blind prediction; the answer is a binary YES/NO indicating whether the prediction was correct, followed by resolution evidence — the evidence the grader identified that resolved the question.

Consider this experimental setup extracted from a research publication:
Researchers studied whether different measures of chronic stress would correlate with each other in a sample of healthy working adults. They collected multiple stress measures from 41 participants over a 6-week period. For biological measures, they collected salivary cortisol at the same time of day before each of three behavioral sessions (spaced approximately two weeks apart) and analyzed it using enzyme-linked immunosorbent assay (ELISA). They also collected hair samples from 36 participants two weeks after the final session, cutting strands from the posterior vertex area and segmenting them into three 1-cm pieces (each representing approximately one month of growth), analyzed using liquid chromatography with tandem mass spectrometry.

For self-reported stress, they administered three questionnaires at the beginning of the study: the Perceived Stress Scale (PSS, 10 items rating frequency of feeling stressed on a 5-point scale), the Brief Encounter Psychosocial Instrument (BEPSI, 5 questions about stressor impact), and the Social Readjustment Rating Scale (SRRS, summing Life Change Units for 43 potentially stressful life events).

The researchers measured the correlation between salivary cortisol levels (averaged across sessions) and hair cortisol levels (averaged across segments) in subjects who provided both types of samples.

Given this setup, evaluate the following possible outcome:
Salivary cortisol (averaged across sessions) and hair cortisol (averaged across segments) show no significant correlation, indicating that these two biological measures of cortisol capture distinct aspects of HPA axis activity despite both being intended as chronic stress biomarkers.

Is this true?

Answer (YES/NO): NO